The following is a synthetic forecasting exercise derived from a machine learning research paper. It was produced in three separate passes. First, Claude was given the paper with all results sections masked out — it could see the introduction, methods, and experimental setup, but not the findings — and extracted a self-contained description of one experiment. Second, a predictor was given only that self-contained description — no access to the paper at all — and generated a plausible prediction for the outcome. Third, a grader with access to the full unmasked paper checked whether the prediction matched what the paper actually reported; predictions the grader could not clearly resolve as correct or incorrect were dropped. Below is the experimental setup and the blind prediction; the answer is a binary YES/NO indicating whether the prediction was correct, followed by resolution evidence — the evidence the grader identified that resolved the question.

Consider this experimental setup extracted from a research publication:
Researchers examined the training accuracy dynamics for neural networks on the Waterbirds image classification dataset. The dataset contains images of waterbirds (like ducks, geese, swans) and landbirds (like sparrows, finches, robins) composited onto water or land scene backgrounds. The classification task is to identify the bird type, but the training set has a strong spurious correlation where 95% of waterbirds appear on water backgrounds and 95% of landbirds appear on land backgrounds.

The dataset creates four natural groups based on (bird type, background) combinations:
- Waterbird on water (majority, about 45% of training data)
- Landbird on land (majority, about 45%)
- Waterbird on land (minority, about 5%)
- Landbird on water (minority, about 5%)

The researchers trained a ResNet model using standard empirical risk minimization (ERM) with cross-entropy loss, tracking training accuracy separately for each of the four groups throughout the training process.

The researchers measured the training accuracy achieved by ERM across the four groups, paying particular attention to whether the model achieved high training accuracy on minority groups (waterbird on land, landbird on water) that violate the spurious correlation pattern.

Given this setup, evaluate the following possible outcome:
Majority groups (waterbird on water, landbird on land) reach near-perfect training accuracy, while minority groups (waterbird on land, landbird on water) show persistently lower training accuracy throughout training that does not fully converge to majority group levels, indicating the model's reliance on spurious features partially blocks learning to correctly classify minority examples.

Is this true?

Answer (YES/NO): NO